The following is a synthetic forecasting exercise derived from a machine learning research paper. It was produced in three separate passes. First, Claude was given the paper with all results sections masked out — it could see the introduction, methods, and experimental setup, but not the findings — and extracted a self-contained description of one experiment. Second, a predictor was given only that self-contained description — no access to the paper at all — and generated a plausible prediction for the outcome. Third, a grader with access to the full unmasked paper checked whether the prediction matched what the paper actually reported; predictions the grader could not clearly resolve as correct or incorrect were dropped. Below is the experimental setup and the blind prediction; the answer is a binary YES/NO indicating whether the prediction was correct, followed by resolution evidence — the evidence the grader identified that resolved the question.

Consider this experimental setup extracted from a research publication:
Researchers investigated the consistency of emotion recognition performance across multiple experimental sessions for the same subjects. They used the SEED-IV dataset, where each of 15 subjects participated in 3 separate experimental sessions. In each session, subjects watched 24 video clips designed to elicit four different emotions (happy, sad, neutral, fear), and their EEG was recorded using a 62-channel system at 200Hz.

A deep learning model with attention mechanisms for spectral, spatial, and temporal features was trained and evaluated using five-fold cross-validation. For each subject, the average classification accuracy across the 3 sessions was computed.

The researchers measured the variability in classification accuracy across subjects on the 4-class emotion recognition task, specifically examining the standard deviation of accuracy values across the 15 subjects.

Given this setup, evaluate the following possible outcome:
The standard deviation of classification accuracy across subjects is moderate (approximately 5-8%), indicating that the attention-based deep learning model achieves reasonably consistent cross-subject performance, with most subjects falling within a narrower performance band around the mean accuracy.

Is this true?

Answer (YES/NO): NO